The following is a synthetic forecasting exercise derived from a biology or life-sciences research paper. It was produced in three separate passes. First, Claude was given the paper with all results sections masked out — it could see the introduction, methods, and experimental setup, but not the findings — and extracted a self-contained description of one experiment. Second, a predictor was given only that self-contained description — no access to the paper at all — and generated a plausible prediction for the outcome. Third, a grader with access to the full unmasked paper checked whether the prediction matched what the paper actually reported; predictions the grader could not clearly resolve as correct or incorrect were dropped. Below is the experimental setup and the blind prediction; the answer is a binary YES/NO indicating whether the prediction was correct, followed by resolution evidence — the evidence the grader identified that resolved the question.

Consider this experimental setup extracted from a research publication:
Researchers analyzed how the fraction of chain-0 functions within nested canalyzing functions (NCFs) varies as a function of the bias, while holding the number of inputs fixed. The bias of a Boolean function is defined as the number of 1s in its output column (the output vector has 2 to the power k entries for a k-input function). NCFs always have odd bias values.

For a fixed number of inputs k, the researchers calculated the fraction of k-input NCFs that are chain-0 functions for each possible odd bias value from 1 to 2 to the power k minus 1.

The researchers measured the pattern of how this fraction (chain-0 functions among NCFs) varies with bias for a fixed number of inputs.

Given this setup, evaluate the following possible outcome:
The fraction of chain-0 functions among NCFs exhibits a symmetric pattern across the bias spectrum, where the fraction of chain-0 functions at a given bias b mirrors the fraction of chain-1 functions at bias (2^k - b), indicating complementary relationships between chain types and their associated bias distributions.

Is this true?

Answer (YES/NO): NO